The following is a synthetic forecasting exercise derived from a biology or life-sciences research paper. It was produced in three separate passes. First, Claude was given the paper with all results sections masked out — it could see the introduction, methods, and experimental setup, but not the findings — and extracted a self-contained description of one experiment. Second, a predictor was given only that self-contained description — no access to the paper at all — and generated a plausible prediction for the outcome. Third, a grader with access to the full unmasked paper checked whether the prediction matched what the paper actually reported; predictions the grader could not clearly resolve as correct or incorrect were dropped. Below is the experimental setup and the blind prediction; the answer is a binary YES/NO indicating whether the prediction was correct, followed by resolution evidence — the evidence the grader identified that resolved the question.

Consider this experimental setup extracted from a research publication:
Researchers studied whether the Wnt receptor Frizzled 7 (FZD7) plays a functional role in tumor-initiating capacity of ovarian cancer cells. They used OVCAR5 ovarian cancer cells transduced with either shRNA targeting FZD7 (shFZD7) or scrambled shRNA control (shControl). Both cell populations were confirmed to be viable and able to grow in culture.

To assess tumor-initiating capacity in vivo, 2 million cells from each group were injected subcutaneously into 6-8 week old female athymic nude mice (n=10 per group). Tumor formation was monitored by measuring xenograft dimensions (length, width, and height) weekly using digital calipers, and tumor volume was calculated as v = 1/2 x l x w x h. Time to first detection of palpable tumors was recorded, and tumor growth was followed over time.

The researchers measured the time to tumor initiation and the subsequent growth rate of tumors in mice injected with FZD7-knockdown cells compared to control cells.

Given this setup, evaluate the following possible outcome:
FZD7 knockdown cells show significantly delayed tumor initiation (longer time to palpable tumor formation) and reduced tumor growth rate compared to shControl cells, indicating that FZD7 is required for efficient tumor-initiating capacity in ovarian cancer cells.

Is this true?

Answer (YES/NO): YES